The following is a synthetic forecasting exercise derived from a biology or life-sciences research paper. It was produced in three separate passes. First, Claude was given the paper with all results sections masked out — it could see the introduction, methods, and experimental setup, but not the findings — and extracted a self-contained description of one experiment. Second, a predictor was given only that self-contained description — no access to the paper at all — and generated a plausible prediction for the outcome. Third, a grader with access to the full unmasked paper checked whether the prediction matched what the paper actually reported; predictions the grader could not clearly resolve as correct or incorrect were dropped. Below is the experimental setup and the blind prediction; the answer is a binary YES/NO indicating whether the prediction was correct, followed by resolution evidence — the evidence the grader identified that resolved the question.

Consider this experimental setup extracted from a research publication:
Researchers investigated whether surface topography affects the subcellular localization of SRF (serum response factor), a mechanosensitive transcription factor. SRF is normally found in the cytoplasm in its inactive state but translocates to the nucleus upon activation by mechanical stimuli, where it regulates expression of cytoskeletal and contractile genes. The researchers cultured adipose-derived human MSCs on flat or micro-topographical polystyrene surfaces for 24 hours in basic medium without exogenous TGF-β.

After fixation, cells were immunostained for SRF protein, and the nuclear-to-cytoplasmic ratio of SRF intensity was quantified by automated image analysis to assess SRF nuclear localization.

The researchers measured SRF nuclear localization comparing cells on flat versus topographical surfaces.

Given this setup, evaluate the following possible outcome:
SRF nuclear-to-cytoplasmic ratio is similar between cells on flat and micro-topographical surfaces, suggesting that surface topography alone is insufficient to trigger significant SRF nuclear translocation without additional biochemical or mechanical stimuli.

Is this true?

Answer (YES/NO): YES